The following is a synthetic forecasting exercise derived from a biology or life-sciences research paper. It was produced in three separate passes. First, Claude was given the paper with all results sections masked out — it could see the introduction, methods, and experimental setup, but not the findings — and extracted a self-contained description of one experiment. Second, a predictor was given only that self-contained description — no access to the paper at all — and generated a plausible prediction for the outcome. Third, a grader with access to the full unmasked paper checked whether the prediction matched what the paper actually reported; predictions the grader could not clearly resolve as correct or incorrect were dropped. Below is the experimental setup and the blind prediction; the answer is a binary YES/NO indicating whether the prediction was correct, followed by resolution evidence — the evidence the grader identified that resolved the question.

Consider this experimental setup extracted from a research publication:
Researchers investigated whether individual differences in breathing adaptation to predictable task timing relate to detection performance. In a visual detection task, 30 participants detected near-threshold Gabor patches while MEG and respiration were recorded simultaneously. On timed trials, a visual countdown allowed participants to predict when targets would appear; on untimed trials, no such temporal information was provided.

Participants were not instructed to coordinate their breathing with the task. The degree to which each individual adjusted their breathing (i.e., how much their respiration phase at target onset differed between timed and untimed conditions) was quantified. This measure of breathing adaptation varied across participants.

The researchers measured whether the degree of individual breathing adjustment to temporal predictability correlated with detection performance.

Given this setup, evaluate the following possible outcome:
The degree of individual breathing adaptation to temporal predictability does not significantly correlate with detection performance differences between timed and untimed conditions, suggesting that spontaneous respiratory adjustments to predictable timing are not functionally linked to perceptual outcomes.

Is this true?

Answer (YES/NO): NO